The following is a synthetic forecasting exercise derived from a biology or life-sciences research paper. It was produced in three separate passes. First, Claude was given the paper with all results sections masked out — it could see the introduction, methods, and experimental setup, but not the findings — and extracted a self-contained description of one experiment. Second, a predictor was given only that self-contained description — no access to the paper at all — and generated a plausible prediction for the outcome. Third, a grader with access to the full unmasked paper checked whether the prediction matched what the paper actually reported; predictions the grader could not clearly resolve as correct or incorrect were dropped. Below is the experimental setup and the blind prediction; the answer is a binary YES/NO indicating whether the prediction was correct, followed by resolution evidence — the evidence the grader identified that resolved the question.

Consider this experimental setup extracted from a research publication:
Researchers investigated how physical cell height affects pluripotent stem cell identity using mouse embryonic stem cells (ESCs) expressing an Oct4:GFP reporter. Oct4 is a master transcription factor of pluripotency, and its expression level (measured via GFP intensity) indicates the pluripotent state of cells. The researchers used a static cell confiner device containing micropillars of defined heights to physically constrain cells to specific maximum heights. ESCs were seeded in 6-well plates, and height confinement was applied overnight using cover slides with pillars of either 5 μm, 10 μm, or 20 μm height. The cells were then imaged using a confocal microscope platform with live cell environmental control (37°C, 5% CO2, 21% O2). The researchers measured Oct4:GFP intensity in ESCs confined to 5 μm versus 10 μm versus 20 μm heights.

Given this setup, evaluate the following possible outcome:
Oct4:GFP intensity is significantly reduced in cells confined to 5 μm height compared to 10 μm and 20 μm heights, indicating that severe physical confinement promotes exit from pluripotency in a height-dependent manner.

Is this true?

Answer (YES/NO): YES